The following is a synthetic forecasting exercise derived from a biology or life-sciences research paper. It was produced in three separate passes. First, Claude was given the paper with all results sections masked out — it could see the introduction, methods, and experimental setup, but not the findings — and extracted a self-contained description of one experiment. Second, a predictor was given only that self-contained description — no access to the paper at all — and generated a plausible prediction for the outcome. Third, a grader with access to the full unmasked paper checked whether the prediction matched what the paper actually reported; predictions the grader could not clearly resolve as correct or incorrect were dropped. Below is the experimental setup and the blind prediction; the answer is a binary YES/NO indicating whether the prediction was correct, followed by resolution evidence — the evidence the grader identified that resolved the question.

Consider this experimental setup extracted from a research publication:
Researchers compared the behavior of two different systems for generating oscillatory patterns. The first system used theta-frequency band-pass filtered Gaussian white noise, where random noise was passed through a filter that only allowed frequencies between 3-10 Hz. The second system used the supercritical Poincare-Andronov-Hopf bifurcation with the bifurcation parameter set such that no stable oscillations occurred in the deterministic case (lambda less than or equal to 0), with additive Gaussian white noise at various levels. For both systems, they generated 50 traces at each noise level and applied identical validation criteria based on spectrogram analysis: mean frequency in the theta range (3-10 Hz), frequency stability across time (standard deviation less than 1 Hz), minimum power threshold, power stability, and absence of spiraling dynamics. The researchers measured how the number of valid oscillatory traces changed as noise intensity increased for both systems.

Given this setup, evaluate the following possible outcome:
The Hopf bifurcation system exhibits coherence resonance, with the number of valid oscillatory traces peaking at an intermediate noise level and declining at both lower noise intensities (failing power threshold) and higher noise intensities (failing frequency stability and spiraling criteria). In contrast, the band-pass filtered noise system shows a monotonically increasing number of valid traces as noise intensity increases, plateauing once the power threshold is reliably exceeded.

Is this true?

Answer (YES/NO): YES